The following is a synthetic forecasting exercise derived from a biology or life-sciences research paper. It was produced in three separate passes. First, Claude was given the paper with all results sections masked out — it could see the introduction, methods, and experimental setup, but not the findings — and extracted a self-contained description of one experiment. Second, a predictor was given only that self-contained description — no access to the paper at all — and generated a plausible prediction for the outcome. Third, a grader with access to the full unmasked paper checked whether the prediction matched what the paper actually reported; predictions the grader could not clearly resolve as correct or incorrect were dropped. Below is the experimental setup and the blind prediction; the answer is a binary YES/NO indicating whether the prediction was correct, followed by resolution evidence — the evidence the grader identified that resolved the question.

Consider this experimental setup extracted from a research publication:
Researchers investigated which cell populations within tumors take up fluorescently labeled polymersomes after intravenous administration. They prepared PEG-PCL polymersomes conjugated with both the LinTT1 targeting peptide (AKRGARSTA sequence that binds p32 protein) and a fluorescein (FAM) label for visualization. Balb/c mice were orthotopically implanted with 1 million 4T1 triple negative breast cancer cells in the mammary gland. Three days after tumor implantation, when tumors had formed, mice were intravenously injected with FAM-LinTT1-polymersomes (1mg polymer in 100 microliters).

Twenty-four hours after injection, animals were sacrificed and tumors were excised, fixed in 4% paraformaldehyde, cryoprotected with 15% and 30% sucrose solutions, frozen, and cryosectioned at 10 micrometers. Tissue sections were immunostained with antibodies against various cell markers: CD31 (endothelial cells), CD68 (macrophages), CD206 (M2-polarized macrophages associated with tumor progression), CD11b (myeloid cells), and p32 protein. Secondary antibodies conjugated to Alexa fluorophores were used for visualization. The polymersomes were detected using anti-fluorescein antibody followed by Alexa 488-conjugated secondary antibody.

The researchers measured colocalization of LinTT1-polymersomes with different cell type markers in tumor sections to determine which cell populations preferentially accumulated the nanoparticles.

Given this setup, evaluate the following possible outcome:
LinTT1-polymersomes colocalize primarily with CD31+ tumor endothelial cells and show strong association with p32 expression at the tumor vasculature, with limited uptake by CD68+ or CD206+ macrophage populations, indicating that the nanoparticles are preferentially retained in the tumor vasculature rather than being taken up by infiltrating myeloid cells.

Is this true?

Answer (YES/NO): NO